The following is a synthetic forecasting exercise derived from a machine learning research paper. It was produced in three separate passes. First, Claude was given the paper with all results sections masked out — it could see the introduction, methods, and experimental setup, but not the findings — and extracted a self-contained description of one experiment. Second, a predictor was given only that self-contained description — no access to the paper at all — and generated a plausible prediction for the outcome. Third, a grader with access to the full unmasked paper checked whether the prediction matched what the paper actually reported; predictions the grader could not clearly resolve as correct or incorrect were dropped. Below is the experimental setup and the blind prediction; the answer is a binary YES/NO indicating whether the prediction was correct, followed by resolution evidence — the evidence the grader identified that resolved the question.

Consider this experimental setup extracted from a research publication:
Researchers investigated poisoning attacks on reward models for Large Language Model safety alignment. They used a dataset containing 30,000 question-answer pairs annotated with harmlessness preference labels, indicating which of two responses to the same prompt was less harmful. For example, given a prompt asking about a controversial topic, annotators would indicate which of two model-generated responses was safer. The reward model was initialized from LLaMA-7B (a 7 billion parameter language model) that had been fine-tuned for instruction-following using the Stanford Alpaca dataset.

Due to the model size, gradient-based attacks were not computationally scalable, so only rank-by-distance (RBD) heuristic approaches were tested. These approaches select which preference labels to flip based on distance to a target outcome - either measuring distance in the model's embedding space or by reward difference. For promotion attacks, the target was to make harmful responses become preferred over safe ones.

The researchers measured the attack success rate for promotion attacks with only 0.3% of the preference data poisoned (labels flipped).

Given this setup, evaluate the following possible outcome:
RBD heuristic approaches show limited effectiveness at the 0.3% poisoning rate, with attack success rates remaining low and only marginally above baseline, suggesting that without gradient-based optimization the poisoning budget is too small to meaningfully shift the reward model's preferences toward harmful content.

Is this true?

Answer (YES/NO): NO